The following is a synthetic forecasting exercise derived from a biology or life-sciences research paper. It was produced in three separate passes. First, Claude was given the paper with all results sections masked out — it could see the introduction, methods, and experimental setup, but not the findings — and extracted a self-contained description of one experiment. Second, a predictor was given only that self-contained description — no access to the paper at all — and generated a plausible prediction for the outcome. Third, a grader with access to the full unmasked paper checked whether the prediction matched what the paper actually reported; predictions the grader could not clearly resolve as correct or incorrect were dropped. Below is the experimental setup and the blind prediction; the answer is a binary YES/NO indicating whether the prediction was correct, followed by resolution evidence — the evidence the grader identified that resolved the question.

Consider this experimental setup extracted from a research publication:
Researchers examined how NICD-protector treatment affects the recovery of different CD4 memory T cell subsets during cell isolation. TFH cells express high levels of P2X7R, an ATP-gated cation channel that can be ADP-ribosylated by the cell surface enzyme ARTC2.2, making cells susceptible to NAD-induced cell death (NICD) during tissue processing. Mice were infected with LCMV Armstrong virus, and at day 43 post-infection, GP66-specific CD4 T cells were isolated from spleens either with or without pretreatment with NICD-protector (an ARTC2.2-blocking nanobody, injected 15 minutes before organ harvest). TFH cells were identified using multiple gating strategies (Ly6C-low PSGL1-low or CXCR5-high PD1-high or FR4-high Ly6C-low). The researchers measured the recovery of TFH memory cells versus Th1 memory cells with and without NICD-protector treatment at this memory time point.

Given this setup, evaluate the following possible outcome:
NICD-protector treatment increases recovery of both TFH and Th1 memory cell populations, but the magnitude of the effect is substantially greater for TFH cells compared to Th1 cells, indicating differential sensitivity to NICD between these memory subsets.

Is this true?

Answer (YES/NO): NO